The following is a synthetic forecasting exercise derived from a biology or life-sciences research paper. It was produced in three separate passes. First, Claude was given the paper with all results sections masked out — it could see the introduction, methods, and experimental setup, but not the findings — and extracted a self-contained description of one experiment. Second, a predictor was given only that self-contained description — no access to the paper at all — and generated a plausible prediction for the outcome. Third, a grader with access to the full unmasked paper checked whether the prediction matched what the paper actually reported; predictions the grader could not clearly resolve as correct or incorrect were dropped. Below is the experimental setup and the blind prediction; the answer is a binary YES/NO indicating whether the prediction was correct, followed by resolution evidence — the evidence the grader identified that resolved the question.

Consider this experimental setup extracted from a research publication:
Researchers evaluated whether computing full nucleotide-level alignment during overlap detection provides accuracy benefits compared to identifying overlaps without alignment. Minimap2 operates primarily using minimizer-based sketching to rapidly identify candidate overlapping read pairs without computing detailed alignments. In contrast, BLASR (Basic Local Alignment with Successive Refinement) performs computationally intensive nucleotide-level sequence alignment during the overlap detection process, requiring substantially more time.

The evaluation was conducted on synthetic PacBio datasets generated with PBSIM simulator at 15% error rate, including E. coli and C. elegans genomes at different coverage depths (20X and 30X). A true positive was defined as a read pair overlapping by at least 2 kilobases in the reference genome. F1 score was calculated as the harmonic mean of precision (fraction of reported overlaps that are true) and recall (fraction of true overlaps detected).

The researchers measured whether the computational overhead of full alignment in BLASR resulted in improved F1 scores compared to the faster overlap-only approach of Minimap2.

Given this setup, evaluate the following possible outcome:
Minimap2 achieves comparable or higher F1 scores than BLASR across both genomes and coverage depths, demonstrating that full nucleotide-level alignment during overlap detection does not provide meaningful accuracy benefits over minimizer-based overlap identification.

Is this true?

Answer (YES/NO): YES